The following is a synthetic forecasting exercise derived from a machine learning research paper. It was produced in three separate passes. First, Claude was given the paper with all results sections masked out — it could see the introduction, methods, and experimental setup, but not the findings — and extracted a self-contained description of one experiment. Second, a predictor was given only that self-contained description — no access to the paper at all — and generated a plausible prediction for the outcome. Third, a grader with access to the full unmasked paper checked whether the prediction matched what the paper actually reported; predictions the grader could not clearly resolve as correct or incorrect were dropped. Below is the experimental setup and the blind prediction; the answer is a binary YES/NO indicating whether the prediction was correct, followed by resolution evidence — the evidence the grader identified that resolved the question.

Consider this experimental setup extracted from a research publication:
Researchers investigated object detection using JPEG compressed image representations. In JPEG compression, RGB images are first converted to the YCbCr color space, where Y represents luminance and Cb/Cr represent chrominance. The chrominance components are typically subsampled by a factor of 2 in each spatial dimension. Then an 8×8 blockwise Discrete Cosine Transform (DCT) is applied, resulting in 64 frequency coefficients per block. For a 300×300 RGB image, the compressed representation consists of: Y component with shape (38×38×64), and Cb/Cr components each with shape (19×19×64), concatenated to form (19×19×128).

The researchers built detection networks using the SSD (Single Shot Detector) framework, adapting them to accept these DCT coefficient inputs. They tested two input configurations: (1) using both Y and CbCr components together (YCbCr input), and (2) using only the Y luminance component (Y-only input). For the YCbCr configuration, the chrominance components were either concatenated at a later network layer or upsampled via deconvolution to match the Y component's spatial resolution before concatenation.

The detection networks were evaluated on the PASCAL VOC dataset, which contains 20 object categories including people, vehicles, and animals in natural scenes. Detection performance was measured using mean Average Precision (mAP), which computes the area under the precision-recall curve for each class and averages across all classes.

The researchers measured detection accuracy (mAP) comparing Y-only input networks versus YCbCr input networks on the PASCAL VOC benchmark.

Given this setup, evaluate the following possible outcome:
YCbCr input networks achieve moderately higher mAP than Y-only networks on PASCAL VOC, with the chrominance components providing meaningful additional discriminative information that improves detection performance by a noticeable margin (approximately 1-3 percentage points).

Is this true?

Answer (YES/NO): NO